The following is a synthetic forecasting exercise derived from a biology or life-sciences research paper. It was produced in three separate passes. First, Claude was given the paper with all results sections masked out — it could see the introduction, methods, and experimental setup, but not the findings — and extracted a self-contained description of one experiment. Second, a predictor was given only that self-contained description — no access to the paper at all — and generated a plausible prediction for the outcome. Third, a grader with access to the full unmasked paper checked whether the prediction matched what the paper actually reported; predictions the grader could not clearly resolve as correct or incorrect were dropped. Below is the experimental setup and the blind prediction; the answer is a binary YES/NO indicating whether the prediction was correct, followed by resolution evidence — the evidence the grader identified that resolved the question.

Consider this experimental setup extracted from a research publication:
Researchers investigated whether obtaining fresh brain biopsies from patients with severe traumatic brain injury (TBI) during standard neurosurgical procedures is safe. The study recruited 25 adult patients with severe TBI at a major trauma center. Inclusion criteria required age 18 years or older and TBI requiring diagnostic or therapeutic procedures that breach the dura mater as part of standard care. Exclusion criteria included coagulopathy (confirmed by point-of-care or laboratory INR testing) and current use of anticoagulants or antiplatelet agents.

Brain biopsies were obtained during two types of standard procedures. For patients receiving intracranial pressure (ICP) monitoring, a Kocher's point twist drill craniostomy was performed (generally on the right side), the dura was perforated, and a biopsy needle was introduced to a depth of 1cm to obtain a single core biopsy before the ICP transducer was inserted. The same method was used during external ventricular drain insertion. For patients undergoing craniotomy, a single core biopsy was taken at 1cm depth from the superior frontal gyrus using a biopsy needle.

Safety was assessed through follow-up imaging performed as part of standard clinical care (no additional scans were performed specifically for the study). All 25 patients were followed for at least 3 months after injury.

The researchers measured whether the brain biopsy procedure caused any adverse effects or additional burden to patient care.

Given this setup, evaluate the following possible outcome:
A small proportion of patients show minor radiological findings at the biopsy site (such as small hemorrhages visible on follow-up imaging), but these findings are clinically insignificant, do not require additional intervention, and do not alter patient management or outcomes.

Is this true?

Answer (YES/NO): YES